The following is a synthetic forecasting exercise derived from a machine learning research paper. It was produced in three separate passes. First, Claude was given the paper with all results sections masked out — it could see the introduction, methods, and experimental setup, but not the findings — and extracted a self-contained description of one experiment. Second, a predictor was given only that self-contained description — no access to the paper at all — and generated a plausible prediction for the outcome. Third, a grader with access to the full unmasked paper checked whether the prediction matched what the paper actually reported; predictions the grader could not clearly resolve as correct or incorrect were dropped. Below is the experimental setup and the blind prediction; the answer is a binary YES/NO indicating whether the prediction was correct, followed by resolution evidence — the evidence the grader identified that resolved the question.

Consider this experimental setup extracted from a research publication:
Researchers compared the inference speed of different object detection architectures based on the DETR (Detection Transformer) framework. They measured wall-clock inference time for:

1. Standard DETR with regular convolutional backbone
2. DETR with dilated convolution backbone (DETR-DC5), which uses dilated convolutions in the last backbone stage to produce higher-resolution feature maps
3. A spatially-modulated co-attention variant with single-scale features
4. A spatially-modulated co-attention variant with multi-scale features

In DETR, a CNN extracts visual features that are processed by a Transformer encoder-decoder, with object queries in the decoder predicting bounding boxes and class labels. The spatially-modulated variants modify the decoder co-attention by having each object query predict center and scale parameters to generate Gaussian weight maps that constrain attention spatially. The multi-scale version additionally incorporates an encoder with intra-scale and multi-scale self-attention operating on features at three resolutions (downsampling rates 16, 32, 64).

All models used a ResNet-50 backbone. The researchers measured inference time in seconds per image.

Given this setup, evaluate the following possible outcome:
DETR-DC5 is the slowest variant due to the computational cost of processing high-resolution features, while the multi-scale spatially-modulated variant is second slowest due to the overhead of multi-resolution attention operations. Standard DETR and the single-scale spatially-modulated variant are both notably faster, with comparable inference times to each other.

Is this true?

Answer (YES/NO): NO